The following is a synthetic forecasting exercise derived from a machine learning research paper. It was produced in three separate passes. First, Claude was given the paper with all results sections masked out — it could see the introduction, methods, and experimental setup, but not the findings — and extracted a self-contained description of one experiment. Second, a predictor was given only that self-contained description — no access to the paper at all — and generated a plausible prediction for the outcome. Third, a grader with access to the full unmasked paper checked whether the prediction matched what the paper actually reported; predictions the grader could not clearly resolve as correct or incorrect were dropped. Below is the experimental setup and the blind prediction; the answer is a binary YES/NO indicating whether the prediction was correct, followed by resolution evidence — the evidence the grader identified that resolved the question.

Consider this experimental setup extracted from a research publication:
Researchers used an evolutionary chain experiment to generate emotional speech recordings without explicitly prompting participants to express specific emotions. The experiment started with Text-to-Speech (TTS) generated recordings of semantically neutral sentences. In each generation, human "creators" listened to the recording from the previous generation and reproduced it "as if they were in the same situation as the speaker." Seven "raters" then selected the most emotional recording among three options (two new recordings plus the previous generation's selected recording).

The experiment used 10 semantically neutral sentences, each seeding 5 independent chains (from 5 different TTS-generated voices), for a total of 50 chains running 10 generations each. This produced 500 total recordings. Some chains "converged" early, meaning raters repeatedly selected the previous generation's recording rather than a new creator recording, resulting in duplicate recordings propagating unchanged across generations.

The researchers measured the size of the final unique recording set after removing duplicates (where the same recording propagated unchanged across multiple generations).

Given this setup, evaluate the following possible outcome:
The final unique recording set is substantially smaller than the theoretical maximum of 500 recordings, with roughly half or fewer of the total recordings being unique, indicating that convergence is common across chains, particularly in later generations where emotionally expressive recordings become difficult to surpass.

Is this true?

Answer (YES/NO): NO